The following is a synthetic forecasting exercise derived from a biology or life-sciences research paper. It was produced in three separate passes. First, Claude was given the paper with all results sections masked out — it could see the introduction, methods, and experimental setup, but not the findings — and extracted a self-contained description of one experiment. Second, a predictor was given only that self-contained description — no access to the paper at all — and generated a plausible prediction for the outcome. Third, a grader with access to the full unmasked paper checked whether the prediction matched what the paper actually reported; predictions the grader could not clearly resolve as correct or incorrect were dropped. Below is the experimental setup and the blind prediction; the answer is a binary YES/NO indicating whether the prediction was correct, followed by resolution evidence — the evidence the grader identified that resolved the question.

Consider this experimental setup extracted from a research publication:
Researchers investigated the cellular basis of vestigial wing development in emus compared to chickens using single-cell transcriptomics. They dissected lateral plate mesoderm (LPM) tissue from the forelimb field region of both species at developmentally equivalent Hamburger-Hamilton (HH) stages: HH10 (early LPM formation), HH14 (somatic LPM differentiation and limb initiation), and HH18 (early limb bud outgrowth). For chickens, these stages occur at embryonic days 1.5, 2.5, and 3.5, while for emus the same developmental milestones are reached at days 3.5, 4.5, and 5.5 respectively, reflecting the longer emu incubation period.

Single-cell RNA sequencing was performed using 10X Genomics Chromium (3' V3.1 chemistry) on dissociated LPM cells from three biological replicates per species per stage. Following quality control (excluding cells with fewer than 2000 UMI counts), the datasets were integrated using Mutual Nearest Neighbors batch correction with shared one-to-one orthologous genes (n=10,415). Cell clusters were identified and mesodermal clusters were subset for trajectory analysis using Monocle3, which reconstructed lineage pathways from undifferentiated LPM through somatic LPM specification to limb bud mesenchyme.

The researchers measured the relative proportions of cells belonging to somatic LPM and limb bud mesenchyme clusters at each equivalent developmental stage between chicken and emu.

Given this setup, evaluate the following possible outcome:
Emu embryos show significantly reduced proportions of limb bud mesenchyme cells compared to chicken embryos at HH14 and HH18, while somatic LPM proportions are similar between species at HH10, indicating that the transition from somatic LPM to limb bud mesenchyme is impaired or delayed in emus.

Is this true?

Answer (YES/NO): NO